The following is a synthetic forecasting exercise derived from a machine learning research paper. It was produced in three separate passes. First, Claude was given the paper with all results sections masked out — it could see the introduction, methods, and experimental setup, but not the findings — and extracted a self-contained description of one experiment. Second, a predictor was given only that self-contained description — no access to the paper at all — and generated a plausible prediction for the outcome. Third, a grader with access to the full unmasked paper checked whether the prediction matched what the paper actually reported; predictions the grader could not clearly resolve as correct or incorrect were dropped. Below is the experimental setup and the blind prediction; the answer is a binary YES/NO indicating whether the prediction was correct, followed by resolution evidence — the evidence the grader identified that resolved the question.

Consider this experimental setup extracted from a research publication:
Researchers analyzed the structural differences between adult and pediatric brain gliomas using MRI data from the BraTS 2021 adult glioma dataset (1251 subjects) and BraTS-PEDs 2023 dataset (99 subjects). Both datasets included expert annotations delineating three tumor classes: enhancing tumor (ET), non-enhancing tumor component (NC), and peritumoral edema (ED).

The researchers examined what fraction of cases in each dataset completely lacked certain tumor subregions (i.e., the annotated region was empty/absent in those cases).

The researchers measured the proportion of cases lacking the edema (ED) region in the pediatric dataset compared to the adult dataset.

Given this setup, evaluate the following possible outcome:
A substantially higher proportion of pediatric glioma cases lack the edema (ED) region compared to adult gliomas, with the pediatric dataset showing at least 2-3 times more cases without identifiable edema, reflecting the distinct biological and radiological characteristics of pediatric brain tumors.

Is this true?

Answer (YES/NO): YES